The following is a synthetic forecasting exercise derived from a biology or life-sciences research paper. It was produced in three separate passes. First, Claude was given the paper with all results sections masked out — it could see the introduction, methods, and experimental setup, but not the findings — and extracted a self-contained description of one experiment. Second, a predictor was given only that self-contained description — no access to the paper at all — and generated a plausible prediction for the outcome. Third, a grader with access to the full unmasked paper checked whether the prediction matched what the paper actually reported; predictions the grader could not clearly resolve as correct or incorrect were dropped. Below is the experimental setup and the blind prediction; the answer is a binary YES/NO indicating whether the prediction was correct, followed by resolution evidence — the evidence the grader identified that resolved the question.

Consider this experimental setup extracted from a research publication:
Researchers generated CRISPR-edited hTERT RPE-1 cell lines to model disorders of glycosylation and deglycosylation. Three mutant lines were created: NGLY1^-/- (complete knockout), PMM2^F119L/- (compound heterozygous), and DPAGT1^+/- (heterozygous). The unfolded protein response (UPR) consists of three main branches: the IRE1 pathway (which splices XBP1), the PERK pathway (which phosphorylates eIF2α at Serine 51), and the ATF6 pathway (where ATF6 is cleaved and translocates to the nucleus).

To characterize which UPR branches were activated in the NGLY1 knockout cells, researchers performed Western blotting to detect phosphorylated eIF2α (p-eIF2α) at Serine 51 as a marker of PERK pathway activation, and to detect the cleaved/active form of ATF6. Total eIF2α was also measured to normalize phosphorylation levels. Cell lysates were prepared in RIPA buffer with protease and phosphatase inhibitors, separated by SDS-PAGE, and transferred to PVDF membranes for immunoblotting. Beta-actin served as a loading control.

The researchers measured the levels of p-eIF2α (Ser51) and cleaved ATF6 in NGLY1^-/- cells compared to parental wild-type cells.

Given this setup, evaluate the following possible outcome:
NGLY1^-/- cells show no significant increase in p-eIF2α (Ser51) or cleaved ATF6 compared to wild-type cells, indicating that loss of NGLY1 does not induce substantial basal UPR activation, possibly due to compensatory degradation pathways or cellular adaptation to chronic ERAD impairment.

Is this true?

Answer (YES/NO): NO